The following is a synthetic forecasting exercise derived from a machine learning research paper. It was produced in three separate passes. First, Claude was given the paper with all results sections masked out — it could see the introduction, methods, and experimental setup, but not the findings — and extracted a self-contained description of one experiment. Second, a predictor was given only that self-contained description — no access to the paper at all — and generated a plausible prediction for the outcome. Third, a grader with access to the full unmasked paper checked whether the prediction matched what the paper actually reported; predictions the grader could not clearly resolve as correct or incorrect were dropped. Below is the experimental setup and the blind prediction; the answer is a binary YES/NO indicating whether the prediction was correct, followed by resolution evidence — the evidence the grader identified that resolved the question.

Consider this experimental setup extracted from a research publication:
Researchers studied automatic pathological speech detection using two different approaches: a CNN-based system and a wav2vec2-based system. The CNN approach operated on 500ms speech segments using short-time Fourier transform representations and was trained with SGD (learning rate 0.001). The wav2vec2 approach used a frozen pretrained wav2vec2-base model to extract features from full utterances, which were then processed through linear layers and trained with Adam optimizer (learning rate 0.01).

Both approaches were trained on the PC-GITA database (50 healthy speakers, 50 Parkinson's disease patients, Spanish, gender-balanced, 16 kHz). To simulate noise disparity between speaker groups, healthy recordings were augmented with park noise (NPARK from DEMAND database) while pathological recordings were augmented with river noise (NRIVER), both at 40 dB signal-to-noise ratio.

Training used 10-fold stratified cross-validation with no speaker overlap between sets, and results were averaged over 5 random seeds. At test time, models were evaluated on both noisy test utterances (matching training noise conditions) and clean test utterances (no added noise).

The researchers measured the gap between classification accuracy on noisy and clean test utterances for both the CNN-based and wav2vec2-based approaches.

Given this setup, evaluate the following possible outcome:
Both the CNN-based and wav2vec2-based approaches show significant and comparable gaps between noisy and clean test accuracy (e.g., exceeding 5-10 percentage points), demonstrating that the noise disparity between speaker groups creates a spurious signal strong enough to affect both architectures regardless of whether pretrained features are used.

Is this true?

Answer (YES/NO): NO